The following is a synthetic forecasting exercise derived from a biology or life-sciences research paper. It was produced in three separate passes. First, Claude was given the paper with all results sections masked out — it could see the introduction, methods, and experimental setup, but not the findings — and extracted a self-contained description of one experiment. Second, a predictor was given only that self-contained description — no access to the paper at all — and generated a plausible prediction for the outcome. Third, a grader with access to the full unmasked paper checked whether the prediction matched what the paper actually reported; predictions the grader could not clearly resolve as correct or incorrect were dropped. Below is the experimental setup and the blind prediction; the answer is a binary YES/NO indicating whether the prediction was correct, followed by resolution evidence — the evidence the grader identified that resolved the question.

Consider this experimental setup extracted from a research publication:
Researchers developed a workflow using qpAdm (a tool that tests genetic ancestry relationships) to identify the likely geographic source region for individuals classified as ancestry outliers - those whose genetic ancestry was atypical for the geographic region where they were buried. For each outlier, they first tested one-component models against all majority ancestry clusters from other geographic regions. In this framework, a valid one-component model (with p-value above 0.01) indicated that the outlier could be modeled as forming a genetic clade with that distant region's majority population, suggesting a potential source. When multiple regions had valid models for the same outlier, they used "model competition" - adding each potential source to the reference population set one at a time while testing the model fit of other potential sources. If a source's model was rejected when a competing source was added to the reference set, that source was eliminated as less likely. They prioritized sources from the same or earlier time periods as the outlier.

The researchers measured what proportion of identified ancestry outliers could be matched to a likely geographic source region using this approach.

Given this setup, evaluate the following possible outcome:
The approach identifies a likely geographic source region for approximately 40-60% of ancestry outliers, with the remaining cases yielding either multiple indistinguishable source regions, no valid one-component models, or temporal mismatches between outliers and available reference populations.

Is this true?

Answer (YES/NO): NO